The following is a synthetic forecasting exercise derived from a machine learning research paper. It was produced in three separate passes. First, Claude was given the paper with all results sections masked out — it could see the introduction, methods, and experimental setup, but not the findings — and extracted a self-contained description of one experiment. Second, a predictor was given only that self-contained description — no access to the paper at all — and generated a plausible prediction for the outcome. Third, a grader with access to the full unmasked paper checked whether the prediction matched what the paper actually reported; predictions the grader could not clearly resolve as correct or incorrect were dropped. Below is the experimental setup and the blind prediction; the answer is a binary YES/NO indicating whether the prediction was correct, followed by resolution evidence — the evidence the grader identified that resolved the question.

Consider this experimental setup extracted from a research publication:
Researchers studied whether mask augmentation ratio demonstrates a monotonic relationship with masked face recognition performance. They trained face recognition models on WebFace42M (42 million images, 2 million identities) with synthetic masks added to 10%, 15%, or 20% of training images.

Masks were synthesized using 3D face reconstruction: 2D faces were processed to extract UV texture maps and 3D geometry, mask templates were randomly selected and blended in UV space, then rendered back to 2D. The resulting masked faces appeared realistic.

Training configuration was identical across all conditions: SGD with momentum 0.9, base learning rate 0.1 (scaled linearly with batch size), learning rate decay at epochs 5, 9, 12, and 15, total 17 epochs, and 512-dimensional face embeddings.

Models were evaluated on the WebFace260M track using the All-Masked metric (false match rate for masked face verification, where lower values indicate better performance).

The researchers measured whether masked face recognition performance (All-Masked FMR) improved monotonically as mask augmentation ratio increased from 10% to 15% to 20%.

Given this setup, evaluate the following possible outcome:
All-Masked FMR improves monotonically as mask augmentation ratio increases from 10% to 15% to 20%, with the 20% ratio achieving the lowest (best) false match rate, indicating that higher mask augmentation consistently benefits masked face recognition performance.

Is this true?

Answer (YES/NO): NO